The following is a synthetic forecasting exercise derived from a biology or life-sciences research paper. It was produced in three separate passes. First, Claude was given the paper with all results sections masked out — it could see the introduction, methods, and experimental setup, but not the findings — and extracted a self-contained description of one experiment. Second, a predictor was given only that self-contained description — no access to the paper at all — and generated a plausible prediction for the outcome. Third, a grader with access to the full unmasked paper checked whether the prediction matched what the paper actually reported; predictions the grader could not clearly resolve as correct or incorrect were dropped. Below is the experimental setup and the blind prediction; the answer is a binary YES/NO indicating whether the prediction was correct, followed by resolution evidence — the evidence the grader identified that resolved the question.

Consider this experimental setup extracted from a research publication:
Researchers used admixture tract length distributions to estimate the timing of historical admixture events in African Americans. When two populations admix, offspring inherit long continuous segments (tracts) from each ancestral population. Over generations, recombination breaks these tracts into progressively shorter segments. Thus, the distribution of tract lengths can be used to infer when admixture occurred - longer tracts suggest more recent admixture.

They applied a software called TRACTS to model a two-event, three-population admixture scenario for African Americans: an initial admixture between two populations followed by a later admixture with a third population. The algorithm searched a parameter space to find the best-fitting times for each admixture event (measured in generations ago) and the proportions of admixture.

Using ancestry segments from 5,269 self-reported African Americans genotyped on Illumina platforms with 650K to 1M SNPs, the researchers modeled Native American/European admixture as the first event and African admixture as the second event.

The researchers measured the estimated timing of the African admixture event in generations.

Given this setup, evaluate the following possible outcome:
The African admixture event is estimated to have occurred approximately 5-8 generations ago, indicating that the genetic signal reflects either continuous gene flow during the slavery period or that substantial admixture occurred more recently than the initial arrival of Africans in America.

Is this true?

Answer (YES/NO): NO